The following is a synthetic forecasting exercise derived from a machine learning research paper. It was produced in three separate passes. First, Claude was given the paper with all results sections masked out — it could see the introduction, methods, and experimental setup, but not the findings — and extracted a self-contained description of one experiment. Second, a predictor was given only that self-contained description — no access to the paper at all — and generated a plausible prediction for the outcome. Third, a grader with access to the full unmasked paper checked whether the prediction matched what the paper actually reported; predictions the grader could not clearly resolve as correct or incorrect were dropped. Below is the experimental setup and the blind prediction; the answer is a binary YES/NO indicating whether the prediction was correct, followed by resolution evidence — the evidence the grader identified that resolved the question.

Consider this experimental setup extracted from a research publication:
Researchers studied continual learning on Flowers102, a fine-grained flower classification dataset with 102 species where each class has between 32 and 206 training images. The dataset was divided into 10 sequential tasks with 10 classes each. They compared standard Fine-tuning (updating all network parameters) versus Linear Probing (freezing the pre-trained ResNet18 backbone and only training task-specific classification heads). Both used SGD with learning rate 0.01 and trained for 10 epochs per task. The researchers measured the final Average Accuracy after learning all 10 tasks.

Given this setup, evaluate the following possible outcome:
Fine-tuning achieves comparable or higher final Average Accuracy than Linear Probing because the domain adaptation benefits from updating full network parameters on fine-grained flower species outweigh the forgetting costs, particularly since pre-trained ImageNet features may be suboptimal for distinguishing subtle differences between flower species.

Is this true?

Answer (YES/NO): YES